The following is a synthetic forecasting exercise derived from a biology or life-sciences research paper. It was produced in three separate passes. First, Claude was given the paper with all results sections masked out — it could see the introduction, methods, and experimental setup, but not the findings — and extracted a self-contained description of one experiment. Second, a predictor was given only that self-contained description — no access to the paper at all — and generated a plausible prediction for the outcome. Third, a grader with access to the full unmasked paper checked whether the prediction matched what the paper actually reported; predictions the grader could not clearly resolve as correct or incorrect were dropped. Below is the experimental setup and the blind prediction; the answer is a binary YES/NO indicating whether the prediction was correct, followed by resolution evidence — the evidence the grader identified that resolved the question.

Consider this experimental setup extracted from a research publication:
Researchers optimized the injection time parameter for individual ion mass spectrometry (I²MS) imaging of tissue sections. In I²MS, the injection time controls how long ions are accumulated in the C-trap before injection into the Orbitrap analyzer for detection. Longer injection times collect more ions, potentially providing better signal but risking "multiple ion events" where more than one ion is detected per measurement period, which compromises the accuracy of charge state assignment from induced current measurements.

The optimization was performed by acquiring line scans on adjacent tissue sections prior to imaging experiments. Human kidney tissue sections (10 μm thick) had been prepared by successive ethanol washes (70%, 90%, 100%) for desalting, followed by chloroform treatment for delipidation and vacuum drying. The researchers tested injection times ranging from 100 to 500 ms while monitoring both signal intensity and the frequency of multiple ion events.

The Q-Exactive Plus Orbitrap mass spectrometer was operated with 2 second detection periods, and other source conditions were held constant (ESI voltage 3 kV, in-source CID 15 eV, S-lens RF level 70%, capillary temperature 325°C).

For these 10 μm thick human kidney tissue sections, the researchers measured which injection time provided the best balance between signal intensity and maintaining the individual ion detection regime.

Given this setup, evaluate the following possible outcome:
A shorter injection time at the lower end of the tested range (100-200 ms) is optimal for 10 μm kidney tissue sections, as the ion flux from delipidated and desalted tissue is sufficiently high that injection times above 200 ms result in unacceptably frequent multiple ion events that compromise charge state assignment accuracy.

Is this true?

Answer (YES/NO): NO